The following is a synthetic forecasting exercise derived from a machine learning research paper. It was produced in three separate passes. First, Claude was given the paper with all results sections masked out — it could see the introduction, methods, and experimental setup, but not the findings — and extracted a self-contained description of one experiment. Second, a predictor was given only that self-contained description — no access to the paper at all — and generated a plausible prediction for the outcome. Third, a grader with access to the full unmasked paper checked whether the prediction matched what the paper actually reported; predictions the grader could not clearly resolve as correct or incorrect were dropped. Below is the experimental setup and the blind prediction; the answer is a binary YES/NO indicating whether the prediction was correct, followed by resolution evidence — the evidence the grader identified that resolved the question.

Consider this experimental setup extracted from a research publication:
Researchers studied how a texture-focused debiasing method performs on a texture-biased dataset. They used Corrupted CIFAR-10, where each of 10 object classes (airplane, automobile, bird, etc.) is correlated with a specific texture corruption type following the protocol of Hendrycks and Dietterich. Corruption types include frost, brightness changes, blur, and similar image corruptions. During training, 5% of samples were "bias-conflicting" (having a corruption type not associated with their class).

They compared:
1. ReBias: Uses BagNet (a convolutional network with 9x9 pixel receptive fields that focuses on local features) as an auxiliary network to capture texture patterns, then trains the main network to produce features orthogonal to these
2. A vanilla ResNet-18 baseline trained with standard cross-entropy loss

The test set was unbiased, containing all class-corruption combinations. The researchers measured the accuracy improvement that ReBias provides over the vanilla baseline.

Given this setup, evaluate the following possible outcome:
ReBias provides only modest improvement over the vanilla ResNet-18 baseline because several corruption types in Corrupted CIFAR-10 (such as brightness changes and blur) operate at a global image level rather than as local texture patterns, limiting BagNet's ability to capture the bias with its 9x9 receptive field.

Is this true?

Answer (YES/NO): YES